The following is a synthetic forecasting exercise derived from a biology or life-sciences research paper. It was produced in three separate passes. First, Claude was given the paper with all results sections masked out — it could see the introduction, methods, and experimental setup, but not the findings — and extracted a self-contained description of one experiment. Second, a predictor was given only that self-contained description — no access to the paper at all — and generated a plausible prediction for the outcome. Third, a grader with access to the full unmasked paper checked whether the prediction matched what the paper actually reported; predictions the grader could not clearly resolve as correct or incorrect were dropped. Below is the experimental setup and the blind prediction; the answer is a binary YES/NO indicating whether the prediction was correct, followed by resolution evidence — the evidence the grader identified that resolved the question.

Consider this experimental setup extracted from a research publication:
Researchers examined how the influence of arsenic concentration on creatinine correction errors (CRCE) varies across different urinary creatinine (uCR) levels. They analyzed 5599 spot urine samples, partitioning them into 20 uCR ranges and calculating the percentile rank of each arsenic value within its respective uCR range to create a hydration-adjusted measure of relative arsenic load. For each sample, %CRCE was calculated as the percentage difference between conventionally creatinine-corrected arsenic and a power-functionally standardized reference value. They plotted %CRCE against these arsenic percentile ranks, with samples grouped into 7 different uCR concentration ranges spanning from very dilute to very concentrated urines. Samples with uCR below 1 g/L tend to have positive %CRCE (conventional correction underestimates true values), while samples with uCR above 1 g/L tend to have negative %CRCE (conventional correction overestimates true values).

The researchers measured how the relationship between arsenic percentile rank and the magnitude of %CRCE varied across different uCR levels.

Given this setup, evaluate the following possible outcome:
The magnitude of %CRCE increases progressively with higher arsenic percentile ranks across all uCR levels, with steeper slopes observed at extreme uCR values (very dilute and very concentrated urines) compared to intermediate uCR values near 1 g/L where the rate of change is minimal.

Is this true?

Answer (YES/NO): NO